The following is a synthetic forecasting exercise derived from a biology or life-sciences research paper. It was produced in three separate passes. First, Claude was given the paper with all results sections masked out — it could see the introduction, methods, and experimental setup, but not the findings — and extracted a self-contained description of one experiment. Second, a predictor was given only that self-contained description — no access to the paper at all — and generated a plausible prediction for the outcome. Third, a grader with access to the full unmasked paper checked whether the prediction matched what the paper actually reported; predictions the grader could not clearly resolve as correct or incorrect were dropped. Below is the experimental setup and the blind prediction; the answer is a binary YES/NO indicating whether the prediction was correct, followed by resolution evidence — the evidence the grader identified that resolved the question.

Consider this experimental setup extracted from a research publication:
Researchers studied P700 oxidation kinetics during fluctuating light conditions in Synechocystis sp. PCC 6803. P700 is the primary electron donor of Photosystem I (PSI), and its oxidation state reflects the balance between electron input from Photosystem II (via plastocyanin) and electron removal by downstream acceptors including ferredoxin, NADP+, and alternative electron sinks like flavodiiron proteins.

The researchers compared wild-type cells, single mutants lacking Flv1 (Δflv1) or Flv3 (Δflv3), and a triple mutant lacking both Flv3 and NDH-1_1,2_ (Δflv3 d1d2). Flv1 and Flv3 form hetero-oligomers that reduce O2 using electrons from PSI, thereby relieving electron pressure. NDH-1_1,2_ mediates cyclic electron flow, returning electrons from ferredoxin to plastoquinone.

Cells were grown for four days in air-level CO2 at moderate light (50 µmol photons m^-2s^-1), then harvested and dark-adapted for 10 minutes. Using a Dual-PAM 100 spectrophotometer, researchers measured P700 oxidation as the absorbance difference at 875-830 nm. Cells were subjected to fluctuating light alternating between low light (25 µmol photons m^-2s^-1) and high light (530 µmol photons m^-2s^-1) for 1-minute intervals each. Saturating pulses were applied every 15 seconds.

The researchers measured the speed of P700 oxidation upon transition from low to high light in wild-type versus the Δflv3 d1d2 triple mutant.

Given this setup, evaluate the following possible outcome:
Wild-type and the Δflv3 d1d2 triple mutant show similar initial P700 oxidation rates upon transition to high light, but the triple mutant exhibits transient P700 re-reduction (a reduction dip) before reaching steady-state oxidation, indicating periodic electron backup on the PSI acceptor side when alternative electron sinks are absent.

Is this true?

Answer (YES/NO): NO